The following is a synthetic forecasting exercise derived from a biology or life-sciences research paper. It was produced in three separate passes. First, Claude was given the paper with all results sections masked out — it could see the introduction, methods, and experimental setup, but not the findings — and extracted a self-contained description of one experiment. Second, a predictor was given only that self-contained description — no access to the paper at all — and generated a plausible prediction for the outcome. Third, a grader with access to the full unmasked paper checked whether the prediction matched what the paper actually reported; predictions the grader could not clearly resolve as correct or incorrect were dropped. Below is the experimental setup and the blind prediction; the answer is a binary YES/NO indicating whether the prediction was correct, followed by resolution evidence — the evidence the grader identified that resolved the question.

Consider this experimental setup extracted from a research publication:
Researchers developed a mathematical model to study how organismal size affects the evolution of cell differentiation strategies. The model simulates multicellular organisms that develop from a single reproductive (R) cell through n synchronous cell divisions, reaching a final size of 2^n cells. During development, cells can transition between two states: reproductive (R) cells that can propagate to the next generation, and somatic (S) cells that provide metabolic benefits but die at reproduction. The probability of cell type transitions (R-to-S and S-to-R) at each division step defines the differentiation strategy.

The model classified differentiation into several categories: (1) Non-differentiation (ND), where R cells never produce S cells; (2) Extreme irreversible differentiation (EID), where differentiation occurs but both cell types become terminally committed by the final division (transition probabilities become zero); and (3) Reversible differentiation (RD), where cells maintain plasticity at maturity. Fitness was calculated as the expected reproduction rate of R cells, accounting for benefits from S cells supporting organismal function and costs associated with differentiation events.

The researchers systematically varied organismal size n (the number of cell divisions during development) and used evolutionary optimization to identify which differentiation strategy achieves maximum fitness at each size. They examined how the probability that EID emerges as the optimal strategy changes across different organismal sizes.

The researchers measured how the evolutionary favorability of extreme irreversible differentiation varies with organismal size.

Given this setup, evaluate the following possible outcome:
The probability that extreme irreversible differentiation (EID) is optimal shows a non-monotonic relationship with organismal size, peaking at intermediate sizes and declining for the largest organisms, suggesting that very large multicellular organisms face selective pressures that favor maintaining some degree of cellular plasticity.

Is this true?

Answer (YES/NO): YES